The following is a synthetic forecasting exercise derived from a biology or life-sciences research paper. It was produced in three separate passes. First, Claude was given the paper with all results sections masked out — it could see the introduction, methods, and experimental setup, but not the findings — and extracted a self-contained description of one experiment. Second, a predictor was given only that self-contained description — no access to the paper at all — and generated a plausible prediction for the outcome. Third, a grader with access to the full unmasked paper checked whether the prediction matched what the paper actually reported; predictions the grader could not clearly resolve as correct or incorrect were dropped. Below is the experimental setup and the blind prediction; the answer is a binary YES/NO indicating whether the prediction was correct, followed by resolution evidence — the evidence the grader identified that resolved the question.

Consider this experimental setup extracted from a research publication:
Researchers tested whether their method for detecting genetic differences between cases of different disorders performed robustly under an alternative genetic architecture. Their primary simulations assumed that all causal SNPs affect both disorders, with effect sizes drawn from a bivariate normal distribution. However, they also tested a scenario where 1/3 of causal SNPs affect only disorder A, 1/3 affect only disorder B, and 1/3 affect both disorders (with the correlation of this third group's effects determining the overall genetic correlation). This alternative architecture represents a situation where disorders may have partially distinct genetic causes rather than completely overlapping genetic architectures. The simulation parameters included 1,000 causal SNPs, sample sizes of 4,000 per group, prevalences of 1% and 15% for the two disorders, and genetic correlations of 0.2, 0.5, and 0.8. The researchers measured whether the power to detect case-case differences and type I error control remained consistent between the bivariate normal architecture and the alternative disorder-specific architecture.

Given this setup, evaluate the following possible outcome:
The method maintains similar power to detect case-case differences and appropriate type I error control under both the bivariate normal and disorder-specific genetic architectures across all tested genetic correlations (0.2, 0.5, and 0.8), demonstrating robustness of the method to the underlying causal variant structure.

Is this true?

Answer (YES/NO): YES